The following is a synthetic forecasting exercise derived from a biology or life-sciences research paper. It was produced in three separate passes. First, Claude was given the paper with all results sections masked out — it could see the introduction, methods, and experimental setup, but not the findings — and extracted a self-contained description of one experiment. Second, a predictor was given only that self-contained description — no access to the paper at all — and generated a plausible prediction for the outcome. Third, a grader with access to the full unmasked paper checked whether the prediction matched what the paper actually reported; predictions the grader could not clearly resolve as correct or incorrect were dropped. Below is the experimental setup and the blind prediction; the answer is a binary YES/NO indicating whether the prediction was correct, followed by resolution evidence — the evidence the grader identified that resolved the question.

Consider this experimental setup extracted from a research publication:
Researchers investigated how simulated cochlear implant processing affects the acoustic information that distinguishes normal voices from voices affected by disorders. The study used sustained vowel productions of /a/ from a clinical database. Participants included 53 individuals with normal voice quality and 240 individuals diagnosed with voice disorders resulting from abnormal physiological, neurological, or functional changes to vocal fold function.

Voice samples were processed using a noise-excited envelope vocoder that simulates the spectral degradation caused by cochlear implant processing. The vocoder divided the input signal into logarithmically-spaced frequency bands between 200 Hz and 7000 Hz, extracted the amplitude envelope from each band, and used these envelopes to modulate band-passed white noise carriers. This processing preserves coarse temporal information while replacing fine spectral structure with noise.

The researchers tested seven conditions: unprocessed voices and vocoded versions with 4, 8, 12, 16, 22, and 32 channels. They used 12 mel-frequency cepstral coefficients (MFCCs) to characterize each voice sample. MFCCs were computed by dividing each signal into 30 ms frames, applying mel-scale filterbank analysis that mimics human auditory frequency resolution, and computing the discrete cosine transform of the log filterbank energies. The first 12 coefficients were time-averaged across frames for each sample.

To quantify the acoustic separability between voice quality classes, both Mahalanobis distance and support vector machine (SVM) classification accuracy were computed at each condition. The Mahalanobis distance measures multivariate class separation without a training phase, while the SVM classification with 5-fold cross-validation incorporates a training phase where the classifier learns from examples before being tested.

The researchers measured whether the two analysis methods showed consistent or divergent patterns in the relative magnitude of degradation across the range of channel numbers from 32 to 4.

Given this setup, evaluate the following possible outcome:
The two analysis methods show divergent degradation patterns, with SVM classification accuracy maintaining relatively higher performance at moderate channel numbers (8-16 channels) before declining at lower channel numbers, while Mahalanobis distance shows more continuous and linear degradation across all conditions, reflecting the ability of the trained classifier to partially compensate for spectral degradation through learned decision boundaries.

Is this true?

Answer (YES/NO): NO